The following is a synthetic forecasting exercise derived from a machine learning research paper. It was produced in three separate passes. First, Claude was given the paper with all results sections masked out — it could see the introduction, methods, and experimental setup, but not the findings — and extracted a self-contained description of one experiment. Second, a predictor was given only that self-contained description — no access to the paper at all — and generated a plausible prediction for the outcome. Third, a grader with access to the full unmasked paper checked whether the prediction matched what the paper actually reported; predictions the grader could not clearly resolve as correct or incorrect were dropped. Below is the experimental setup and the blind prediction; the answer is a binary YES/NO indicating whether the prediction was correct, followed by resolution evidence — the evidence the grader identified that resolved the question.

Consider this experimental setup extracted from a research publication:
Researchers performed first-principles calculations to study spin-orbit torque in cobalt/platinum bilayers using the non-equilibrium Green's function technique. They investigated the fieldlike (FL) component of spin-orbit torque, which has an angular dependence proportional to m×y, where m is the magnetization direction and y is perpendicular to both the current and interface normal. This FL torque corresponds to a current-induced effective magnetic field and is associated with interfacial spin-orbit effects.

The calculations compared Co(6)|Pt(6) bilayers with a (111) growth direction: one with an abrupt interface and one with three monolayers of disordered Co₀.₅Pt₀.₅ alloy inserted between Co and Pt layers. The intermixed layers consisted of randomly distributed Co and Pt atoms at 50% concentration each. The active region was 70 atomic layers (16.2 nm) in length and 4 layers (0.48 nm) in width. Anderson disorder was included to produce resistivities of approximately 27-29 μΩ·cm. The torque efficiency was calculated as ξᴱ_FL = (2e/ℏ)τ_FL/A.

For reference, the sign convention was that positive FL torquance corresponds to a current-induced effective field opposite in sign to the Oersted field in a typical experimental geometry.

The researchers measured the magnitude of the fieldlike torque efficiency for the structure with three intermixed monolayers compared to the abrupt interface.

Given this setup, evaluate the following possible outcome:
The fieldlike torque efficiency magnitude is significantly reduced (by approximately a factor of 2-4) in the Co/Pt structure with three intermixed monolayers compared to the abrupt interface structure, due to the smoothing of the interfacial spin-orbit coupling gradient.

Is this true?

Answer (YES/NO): NO